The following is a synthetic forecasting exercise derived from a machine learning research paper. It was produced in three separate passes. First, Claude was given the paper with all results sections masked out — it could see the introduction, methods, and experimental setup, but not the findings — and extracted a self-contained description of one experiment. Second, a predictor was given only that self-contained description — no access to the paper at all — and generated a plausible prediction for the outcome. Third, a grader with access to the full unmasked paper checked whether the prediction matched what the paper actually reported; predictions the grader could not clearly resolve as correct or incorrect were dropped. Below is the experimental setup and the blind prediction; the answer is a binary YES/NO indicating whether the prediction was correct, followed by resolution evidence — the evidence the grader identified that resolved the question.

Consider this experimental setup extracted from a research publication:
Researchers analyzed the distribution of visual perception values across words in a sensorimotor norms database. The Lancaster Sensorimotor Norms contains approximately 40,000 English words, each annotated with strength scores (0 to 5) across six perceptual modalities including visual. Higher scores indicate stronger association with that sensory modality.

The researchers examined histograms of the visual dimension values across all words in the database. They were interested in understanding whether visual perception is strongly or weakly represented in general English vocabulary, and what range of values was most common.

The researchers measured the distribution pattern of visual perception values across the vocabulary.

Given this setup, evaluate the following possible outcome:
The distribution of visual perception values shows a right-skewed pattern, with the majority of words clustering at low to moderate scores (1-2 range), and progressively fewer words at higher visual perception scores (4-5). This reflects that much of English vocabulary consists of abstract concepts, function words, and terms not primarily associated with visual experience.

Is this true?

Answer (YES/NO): NO